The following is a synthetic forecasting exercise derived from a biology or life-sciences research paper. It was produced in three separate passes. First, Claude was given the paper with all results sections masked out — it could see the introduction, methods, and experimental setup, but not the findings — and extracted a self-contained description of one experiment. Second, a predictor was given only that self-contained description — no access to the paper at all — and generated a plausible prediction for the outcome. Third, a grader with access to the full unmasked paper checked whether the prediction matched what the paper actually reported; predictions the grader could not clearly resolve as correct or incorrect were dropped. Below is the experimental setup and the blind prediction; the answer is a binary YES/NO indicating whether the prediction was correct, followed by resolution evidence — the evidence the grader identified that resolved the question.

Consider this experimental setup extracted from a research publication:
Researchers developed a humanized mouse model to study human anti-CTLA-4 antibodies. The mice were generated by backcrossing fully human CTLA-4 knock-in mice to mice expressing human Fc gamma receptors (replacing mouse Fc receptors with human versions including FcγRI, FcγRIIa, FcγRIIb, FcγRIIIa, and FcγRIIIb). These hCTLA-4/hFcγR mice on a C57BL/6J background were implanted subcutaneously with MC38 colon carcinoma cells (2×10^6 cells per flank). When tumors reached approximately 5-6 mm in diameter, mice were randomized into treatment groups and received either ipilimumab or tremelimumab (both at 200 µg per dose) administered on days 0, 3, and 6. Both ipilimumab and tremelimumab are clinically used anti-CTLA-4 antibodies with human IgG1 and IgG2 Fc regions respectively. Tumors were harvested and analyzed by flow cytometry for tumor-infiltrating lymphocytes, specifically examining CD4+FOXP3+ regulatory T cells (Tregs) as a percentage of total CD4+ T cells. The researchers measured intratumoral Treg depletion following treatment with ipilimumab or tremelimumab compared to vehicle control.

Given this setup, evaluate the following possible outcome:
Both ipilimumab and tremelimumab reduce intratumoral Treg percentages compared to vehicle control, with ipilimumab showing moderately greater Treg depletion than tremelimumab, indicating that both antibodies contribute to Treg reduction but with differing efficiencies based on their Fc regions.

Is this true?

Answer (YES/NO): NO